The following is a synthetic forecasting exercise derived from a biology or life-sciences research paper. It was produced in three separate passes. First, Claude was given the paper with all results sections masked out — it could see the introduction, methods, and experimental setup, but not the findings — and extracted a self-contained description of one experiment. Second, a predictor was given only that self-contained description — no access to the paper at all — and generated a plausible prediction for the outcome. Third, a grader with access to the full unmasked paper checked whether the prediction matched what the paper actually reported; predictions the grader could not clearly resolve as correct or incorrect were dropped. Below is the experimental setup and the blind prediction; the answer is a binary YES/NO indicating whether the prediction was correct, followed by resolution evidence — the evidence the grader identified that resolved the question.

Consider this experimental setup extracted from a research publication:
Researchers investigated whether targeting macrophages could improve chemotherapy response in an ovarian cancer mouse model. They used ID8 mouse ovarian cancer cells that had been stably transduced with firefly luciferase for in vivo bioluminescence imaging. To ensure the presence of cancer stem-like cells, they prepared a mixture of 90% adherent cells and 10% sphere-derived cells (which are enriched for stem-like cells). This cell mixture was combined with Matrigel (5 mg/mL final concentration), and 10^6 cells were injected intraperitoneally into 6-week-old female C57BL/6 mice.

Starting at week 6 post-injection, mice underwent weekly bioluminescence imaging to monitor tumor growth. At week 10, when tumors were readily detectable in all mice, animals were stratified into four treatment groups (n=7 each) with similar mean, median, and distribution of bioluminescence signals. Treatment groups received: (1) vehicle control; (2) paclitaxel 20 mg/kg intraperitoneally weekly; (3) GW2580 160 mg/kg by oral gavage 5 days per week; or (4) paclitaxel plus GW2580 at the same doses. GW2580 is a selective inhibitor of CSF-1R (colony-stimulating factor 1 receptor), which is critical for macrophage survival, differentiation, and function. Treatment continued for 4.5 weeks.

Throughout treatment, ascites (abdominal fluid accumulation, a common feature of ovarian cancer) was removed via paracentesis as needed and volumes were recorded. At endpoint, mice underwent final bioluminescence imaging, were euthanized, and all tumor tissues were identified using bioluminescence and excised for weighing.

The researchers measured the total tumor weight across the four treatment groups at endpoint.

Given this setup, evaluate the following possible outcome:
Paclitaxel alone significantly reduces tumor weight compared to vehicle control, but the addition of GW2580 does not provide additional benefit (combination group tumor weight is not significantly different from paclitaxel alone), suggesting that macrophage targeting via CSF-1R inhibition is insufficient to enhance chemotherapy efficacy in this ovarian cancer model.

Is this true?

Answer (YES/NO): NO